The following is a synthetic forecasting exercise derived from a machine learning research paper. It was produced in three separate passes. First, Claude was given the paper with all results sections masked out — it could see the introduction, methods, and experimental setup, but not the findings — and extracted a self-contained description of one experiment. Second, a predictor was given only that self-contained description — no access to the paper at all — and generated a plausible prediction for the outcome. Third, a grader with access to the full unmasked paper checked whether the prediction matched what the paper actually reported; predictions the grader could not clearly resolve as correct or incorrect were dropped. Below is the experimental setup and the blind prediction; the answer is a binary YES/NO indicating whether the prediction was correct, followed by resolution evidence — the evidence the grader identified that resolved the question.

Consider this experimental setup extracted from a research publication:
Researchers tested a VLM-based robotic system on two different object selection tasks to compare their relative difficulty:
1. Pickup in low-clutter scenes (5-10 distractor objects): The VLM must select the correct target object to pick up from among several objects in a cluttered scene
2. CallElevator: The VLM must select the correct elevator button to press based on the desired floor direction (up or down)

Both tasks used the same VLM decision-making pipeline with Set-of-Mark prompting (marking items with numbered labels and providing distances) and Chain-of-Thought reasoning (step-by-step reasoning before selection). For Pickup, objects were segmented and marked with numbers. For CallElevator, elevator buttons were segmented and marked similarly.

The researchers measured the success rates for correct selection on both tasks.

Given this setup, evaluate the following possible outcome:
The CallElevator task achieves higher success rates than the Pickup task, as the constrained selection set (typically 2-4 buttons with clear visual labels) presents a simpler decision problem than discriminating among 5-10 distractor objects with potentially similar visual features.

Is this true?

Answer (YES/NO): YES